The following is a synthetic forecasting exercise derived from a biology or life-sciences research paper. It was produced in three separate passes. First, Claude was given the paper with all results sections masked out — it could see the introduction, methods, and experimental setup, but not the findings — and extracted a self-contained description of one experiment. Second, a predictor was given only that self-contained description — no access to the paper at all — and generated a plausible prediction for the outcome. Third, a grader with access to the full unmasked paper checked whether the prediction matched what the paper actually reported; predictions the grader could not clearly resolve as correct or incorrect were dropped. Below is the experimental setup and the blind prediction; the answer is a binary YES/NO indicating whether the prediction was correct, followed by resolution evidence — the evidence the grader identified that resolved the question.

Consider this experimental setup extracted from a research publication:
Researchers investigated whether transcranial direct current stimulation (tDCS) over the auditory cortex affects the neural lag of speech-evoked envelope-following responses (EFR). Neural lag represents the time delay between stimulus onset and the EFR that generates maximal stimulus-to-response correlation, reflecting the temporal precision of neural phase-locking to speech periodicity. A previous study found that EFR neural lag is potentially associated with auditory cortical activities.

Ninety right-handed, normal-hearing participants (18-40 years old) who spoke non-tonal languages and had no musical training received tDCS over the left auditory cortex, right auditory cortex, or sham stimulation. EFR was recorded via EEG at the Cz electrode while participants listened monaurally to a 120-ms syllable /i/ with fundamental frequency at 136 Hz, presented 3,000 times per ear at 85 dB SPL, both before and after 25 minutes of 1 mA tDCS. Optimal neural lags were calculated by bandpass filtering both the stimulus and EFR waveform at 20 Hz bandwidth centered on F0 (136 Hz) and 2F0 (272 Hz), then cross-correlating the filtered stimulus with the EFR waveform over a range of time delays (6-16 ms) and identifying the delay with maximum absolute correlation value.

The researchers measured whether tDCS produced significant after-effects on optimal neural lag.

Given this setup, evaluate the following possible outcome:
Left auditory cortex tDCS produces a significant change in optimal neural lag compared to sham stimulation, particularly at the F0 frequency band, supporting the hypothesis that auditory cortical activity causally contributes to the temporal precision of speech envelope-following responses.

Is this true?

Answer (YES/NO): NO